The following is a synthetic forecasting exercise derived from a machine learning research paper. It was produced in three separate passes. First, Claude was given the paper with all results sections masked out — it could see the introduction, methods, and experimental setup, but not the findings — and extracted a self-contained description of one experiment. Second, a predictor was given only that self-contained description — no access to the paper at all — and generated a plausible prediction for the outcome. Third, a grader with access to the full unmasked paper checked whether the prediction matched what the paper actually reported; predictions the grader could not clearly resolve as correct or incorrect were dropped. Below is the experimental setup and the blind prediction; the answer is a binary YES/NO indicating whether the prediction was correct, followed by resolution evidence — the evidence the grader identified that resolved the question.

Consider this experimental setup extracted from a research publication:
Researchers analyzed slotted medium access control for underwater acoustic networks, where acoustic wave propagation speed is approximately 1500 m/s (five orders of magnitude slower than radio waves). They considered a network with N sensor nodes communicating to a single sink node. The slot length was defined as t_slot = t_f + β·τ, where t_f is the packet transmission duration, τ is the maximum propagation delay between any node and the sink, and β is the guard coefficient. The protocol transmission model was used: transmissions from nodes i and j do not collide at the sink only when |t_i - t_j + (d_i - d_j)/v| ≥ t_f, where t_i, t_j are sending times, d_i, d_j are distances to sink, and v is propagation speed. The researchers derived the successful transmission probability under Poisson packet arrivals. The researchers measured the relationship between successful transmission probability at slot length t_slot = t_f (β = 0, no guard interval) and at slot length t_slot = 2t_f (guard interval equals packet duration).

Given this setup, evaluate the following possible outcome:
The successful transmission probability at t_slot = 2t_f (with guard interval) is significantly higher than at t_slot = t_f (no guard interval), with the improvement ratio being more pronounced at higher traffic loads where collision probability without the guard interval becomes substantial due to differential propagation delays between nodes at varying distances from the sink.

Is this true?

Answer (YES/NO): NO